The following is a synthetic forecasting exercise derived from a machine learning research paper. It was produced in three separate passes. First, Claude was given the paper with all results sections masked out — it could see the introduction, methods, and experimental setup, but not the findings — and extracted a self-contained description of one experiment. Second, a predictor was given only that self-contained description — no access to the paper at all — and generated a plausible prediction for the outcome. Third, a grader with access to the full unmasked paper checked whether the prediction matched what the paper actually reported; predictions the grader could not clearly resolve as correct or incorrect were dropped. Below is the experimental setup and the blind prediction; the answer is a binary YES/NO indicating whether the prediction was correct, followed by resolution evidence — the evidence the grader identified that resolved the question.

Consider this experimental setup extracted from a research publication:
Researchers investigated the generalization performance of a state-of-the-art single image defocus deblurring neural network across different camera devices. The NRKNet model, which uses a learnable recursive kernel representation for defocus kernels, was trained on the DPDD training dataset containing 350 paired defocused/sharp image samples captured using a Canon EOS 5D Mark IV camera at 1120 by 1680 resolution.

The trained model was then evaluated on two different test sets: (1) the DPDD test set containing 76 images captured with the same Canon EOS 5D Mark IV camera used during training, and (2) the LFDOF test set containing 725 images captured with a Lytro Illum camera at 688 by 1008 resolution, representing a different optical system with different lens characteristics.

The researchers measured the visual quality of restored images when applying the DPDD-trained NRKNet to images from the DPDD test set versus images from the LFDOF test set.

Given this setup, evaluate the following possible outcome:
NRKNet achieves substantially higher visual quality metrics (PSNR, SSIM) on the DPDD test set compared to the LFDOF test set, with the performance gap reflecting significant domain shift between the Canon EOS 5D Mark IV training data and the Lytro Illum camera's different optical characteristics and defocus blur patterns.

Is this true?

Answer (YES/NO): NO